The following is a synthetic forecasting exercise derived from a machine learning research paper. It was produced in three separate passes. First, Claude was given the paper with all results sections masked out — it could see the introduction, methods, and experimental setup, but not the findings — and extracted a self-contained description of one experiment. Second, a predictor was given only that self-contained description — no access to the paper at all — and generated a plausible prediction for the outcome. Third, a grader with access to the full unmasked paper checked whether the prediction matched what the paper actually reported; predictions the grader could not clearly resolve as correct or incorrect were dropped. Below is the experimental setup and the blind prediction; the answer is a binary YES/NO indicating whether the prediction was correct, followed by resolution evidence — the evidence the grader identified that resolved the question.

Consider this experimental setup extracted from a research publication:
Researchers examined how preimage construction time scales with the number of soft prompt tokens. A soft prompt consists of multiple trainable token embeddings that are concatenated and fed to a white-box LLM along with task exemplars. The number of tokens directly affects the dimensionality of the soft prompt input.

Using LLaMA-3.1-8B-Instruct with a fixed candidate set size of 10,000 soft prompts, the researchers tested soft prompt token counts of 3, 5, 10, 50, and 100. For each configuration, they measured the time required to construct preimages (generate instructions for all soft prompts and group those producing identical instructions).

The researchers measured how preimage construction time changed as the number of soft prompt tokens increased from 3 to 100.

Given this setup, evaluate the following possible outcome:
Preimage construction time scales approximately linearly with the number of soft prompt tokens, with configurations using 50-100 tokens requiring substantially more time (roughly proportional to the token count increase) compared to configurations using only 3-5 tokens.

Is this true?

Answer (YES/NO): NO